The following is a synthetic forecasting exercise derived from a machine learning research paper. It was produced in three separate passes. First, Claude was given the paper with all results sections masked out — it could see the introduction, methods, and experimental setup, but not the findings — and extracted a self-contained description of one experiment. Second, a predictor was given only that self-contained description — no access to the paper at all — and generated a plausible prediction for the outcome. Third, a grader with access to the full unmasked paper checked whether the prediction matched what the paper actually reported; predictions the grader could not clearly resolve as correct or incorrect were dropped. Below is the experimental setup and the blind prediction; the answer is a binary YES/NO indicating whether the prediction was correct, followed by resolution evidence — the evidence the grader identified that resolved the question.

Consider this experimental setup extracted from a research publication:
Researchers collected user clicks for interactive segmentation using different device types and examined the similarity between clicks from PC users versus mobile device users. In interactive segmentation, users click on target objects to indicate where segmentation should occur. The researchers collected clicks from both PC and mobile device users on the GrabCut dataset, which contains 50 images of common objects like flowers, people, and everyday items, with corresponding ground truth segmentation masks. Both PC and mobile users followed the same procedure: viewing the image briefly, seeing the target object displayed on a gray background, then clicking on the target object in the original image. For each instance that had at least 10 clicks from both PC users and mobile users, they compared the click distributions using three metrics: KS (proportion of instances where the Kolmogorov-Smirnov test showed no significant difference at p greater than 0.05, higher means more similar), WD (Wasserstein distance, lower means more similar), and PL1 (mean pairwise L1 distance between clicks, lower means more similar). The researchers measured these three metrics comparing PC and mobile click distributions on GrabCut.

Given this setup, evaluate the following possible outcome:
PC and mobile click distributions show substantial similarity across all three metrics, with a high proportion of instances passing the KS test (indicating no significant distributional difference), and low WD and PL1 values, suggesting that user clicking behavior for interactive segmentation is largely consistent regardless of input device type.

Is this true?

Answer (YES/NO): YES